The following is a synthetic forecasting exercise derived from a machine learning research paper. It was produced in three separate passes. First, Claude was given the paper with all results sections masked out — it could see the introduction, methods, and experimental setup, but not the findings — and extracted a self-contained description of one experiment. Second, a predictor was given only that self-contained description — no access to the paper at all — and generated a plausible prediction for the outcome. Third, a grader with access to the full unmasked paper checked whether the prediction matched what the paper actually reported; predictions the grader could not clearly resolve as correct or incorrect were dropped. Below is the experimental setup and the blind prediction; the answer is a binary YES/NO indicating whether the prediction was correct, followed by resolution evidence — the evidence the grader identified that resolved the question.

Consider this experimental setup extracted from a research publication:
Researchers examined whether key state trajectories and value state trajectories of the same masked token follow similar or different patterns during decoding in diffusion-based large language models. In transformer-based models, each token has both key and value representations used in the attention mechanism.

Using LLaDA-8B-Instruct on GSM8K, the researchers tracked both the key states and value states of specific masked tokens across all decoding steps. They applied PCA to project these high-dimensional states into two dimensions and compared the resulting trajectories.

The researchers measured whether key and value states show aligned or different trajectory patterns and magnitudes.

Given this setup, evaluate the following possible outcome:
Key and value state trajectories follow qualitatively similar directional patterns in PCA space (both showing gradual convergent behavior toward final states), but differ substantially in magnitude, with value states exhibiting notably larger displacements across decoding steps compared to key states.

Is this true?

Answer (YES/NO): NO